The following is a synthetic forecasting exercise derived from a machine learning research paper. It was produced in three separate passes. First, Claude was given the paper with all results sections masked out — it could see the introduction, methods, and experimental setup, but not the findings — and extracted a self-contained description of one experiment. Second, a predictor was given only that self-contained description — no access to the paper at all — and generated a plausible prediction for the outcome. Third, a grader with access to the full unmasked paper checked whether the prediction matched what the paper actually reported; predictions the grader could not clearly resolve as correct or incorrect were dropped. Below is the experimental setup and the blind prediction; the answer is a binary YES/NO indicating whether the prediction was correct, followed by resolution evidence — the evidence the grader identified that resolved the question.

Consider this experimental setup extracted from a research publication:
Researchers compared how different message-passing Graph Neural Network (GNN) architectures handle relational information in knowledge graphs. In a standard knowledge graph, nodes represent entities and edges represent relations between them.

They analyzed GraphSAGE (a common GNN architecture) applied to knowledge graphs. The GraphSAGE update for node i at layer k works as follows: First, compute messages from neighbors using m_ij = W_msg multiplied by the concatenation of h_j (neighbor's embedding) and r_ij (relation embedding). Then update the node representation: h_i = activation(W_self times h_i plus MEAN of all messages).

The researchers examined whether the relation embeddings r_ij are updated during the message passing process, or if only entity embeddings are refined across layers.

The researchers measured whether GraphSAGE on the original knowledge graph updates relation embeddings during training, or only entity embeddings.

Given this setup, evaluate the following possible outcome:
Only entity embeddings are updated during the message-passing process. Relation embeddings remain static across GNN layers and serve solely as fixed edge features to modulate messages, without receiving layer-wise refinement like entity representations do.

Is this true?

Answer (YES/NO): YES